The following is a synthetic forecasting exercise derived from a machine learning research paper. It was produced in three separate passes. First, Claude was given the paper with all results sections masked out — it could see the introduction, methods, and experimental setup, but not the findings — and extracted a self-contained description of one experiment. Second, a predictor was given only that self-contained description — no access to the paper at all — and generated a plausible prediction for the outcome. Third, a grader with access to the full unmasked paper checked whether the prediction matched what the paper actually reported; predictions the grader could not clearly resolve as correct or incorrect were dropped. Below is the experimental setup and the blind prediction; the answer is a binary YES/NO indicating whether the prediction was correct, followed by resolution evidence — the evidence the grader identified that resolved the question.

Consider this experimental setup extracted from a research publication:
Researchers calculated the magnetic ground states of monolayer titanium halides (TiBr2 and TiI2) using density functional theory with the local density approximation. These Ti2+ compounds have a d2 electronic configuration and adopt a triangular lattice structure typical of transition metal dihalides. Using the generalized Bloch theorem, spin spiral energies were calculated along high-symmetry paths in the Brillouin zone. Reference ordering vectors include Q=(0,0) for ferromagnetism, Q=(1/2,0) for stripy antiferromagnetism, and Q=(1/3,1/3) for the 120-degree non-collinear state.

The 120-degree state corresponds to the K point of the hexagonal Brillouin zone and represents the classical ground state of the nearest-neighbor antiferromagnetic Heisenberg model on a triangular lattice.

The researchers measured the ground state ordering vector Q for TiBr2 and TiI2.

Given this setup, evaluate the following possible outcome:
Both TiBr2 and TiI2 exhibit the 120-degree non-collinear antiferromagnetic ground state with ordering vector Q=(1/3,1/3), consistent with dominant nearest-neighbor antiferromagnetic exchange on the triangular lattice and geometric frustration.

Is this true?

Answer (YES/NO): YES